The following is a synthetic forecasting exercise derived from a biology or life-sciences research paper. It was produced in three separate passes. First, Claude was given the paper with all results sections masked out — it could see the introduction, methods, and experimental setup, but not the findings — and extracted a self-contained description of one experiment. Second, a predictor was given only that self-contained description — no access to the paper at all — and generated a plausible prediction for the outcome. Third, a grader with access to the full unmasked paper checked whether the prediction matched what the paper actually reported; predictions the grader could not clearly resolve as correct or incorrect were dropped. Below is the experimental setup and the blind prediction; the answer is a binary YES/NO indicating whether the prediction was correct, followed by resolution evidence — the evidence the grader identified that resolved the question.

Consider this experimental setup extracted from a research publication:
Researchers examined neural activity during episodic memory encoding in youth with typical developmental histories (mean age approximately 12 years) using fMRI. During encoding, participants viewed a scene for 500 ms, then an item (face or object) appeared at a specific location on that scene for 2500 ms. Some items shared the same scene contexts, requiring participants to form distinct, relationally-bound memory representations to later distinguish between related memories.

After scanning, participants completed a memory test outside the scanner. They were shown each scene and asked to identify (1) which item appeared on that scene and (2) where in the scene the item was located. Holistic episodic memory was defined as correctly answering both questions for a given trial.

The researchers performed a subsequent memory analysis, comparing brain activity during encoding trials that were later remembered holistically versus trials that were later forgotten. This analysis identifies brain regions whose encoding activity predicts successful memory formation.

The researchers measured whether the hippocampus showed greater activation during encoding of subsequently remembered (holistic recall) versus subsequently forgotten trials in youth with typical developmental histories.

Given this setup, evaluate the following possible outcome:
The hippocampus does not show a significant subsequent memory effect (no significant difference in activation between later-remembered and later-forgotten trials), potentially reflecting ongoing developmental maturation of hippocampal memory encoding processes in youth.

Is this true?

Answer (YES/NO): NO